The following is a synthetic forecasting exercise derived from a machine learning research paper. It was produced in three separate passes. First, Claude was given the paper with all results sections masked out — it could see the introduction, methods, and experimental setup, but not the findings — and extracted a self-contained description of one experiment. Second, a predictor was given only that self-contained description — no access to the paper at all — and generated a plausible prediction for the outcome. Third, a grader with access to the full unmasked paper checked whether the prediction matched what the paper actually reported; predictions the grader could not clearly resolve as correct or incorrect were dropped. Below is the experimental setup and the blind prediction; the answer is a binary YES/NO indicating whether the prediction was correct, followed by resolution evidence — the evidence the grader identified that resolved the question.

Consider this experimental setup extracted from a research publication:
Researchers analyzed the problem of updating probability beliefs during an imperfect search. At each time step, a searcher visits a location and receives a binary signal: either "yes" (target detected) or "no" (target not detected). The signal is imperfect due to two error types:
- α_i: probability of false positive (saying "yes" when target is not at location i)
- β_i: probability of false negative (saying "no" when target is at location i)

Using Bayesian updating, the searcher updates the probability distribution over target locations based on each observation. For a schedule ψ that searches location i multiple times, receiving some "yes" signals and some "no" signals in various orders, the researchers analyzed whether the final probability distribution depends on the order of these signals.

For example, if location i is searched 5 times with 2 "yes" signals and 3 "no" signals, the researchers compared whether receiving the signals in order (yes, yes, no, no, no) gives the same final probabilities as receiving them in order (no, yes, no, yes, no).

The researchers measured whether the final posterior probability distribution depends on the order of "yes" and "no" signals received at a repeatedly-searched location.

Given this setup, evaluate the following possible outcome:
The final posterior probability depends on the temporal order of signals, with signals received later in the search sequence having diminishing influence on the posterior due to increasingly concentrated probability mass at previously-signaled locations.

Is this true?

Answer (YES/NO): NO